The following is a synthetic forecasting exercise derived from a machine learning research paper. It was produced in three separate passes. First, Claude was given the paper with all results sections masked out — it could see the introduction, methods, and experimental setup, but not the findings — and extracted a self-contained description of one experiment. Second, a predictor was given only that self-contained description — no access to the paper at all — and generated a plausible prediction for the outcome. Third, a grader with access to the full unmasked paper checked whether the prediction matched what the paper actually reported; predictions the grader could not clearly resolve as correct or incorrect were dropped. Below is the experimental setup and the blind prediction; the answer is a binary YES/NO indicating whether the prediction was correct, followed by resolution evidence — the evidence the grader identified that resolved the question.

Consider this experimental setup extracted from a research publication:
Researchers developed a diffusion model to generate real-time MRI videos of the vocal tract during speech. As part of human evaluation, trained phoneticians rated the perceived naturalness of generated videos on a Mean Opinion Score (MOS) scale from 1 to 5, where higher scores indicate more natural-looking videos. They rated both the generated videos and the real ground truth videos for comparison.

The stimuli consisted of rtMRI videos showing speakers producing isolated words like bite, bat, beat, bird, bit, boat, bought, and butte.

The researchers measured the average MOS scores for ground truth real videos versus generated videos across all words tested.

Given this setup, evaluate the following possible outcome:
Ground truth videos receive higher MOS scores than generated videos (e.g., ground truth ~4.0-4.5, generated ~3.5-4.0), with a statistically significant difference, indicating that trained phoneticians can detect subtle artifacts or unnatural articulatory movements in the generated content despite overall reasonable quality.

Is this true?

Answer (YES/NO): NO